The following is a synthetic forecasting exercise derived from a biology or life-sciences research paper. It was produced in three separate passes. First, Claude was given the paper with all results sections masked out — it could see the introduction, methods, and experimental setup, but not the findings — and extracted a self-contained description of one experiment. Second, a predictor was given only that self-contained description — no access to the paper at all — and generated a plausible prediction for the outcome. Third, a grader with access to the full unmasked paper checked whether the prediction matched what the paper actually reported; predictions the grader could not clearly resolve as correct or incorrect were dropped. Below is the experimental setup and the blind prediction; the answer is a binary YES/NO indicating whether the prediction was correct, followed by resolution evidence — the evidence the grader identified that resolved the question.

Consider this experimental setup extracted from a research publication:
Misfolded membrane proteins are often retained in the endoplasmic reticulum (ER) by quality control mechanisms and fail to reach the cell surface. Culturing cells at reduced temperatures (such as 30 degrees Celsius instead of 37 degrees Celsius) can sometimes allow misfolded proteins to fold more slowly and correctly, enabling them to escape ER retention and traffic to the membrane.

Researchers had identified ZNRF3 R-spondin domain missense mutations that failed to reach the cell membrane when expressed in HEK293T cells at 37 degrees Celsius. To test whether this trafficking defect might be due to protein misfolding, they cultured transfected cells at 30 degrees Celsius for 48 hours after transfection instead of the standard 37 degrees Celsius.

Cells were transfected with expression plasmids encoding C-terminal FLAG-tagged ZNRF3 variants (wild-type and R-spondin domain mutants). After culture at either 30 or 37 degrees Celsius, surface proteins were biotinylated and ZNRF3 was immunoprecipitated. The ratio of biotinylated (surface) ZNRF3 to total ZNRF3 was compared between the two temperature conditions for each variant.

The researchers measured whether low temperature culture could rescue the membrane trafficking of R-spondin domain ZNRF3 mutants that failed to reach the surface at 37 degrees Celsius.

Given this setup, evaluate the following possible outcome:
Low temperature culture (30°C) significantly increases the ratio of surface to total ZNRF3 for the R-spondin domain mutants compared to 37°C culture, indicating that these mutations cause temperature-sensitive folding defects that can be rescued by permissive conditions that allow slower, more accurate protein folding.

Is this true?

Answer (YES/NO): YES